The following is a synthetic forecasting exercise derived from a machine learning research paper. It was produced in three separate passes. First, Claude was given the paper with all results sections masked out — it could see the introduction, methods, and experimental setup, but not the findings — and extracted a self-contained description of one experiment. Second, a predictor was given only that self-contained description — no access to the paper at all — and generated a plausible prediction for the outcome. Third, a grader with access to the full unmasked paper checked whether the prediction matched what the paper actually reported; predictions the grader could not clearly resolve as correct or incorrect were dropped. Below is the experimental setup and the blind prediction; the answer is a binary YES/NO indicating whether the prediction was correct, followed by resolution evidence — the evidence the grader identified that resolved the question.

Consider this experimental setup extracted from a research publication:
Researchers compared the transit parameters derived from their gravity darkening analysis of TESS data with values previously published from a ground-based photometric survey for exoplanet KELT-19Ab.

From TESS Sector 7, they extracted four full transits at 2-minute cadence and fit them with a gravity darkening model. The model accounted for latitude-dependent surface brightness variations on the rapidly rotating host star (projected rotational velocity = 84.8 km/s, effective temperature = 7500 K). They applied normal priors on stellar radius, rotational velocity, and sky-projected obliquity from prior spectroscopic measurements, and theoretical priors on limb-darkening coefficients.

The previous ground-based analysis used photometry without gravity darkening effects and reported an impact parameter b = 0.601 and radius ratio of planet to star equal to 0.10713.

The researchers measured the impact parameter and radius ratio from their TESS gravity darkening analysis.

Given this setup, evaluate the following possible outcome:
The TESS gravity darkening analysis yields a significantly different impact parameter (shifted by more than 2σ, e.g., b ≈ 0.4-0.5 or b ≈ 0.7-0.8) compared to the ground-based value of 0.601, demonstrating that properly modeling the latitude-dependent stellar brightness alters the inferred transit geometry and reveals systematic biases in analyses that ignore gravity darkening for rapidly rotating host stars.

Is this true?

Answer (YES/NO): NO